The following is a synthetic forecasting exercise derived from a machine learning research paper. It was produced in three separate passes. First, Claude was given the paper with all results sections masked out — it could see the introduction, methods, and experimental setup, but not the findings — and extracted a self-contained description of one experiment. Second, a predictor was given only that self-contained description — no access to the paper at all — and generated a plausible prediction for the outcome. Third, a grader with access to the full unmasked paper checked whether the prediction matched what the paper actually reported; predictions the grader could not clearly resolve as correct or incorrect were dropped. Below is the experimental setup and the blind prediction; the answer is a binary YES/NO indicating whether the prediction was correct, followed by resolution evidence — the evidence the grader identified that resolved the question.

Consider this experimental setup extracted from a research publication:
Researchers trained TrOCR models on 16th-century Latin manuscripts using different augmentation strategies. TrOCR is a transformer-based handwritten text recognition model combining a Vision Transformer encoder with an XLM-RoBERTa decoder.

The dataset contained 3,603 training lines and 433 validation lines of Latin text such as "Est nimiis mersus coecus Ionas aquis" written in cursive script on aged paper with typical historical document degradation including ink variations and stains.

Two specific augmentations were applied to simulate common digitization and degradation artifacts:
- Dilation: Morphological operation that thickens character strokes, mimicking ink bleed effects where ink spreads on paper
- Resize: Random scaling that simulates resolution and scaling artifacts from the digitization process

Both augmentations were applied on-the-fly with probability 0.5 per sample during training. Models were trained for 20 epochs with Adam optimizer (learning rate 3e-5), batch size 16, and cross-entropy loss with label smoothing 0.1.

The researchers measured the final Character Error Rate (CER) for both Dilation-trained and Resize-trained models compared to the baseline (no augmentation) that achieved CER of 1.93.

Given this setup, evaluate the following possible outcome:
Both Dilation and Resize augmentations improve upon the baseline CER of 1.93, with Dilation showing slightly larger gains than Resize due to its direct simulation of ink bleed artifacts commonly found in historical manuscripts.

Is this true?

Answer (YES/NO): NO